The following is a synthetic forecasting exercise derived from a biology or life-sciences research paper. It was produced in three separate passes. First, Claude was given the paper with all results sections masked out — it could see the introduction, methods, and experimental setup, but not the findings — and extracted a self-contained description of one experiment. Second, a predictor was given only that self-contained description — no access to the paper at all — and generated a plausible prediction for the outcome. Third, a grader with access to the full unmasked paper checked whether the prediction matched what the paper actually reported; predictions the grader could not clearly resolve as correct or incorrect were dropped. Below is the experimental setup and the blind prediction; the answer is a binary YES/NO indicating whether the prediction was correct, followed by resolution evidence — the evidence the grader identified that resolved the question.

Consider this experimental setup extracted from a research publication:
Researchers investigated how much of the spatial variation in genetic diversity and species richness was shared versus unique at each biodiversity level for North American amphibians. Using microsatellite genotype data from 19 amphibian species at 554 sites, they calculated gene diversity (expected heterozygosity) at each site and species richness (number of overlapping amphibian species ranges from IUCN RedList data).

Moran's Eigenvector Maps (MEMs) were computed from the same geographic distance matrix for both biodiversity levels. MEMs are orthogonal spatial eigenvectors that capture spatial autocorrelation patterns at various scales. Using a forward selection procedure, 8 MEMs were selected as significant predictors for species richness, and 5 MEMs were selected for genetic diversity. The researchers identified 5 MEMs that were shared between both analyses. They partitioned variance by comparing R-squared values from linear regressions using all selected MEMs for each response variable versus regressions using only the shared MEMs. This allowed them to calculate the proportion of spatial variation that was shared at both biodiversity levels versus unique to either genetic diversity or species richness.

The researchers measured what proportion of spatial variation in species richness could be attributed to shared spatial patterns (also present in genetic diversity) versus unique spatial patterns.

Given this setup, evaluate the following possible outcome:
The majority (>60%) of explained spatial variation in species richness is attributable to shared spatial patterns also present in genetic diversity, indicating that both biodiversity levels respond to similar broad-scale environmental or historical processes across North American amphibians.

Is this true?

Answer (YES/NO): NO